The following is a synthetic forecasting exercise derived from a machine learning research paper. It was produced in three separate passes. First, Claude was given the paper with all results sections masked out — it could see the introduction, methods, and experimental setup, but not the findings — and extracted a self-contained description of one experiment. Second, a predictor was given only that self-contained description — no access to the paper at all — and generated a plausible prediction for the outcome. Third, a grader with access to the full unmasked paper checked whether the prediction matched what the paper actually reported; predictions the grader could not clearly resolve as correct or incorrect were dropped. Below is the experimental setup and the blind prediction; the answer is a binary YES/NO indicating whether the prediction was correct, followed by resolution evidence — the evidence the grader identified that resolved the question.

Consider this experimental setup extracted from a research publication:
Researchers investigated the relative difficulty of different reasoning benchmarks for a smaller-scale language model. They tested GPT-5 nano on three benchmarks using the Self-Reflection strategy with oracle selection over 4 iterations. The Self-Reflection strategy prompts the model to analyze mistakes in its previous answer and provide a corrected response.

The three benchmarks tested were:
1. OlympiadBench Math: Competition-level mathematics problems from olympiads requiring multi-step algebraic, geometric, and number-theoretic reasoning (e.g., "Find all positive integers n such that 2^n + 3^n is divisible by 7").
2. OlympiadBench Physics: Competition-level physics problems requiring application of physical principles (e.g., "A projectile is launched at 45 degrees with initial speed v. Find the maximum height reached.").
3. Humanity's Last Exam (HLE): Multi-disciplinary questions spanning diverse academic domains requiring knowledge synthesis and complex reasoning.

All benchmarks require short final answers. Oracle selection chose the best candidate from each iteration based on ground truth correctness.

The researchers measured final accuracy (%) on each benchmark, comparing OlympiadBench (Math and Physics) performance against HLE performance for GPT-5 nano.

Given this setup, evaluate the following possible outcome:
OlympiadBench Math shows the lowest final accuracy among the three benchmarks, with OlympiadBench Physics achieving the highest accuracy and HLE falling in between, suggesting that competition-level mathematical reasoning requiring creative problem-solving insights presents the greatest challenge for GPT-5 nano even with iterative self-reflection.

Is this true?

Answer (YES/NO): NO